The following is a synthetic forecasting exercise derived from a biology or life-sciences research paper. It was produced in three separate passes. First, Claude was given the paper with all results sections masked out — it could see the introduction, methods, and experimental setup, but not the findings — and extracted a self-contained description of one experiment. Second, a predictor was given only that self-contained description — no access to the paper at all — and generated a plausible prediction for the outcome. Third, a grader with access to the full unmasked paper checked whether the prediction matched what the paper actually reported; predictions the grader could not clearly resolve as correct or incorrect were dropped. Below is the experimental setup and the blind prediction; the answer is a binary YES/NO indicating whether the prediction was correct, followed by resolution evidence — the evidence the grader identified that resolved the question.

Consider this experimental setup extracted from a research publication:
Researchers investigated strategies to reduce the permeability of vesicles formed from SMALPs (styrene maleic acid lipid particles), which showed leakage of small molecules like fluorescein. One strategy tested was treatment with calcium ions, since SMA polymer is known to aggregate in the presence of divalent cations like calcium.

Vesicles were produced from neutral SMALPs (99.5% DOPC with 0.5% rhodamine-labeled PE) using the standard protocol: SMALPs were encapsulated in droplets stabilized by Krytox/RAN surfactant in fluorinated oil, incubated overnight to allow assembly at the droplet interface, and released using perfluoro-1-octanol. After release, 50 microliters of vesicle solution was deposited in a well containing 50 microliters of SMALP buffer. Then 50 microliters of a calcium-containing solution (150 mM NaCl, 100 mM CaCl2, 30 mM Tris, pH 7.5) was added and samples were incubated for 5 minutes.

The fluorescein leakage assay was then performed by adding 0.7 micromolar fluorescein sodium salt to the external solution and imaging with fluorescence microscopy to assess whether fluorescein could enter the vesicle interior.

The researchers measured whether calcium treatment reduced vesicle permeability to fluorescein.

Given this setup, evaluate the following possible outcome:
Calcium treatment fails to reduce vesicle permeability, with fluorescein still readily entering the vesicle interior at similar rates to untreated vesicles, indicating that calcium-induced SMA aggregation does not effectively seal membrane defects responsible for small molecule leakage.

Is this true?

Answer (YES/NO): NO